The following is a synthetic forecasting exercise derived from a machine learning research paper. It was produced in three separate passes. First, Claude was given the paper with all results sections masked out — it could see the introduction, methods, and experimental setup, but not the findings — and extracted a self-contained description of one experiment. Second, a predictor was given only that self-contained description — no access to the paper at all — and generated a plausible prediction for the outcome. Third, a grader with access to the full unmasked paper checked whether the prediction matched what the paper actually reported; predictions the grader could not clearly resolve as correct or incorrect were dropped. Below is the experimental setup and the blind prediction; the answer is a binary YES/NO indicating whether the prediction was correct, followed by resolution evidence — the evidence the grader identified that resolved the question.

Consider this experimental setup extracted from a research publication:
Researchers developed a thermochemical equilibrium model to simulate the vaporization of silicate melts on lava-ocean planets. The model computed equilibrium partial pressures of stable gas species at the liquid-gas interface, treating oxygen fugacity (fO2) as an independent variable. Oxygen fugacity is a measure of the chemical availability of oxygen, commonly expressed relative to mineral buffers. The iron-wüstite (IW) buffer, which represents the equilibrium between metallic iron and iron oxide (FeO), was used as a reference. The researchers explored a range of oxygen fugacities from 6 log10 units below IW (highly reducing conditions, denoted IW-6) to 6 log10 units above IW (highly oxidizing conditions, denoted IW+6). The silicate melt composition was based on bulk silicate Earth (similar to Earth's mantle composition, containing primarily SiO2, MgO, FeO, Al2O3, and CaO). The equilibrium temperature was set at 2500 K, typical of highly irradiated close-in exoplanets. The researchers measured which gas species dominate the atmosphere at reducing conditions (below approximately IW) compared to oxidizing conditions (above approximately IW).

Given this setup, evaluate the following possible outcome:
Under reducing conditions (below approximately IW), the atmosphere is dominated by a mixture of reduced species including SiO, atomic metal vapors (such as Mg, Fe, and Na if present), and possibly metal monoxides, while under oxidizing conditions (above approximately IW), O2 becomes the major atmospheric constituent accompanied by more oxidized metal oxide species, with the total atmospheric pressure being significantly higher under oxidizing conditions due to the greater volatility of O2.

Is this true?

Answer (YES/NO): NO